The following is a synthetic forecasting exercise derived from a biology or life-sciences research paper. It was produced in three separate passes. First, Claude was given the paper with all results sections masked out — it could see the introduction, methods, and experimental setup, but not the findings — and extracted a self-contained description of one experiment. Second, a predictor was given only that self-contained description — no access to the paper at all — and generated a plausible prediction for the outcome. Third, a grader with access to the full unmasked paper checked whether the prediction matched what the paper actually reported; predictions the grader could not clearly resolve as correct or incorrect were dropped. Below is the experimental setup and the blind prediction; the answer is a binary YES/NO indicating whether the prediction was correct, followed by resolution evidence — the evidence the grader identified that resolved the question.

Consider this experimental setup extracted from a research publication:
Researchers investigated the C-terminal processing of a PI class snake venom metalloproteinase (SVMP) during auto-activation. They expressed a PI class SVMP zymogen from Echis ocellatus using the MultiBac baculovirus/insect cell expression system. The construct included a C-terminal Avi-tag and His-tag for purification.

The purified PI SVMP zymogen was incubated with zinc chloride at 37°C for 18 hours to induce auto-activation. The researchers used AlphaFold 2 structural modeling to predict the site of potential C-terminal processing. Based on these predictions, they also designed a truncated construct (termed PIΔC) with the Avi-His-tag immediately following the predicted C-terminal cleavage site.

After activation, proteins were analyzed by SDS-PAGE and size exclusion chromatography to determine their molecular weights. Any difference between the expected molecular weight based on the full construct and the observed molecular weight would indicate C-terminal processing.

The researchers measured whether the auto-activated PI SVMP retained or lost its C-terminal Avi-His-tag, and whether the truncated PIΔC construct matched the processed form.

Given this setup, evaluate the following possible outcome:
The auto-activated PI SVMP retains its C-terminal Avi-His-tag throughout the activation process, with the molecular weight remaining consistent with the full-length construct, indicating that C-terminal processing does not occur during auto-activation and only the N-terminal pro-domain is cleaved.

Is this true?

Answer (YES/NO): NO